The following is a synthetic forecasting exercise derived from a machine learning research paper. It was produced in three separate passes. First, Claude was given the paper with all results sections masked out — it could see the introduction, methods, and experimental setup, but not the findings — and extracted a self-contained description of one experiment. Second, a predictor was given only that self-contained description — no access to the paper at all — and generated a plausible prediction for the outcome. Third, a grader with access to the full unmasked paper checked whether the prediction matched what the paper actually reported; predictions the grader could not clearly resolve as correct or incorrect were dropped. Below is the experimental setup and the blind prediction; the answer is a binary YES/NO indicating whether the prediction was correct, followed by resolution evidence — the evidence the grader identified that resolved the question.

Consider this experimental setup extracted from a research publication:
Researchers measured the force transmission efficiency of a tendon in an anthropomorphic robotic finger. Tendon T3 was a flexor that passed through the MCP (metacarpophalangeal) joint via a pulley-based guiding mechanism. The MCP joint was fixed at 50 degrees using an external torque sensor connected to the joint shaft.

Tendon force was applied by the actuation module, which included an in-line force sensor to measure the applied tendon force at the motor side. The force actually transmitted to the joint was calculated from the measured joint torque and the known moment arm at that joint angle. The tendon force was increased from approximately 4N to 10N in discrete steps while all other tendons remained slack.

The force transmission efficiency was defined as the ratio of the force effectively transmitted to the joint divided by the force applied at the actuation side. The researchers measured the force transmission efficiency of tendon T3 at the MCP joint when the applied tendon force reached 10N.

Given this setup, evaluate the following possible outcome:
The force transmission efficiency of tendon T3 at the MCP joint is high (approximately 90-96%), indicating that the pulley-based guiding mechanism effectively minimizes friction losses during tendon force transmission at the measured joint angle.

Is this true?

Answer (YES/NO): NO